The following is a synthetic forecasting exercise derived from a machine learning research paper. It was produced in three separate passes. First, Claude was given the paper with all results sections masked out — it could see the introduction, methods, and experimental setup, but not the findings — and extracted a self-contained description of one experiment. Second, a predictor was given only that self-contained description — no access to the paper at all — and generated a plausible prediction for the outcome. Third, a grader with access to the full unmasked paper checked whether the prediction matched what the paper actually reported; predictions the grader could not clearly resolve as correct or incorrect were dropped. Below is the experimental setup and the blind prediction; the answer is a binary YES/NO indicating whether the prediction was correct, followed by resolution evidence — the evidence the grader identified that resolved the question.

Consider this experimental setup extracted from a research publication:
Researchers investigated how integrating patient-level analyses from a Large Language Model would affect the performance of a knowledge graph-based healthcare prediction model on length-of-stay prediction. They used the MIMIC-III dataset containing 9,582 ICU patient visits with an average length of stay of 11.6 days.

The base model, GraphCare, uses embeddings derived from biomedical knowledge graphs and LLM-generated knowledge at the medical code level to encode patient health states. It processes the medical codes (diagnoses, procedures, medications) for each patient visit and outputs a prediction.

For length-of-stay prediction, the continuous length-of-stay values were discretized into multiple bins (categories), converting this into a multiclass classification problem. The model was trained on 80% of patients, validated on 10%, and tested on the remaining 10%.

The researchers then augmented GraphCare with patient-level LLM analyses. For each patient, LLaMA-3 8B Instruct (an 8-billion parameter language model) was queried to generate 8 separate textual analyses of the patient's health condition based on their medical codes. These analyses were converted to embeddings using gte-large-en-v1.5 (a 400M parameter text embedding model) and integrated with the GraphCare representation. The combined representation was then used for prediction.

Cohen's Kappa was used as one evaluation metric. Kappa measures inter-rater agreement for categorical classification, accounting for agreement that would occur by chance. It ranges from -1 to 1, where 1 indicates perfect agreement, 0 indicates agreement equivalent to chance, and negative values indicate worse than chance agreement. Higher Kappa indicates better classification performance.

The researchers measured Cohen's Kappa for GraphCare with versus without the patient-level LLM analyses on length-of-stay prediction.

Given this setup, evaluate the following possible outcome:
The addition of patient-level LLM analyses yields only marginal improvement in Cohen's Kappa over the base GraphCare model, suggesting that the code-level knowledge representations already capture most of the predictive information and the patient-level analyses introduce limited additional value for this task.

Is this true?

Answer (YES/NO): NO